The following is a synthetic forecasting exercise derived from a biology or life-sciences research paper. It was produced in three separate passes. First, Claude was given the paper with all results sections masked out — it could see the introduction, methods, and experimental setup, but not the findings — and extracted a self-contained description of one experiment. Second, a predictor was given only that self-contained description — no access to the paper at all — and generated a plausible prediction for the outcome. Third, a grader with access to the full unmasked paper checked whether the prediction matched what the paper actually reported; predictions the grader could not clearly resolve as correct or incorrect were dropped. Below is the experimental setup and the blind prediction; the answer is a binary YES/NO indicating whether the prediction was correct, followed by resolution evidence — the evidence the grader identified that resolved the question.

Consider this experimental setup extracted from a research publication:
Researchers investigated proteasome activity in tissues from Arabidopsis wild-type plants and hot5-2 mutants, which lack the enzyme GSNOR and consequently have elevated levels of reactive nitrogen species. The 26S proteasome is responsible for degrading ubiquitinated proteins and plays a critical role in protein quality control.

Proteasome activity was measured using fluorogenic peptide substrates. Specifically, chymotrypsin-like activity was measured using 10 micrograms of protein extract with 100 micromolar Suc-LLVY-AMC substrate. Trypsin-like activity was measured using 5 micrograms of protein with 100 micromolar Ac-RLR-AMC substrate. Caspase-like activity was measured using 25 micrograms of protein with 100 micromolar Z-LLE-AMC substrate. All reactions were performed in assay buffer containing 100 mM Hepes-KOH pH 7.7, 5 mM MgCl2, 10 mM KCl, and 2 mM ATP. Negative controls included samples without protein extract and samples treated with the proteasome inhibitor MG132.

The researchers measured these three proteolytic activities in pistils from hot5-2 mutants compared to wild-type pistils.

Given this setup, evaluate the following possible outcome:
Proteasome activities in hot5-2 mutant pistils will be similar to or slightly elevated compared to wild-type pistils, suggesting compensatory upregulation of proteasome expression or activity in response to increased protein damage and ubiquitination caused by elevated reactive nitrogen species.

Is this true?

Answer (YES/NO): NO